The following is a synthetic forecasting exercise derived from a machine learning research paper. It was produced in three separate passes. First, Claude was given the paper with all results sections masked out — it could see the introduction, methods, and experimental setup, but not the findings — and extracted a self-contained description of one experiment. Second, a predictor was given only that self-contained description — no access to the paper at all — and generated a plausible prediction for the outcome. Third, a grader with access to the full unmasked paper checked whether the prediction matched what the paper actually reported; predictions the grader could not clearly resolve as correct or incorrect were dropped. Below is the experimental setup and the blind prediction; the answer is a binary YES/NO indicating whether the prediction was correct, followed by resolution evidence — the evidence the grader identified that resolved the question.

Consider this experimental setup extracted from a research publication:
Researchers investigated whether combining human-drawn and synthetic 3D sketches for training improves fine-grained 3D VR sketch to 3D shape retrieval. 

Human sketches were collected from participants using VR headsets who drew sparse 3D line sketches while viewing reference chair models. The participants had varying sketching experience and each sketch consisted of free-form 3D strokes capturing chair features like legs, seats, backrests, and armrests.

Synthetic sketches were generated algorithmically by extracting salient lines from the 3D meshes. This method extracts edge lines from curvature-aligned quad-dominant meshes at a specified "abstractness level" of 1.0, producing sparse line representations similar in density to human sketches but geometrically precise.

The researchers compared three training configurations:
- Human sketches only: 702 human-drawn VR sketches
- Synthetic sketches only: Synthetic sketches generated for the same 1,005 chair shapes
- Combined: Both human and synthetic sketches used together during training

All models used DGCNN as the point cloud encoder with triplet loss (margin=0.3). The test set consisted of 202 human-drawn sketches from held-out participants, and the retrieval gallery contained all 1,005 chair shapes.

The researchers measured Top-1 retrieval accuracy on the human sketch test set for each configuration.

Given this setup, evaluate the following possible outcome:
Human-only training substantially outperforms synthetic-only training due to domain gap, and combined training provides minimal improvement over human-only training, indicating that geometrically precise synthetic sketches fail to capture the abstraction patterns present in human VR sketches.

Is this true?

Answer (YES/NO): NO